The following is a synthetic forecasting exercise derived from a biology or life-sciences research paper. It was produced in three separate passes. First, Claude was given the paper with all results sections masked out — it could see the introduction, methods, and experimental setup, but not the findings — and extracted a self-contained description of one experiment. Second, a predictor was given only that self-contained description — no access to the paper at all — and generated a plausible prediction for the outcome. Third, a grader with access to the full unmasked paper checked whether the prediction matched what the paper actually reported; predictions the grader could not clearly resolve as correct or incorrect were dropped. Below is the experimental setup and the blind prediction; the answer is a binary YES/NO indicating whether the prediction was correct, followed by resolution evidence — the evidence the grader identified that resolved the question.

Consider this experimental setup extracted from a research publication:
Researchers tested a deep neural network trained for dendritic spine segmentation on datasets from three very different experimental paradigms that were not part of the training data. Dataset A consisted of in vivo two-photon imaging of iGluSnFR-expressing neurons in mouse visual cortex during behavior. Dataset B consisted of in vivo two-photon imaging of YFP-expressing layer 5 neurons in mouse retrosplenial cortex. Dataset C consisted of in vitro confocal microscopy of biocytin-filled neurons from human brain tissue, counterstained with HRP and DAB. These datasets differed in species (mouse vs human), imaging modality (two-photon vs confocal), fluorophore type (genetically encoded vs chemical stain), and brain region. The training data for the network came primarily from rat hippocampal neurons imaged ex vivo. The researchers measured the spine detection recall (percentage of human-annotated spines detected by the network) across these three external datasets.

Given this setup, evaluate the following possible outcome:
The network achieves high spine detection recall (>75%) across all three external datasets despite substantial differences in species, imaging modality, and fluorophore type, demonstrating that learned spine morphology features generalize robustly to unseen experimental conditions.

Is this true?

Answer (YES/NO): YES